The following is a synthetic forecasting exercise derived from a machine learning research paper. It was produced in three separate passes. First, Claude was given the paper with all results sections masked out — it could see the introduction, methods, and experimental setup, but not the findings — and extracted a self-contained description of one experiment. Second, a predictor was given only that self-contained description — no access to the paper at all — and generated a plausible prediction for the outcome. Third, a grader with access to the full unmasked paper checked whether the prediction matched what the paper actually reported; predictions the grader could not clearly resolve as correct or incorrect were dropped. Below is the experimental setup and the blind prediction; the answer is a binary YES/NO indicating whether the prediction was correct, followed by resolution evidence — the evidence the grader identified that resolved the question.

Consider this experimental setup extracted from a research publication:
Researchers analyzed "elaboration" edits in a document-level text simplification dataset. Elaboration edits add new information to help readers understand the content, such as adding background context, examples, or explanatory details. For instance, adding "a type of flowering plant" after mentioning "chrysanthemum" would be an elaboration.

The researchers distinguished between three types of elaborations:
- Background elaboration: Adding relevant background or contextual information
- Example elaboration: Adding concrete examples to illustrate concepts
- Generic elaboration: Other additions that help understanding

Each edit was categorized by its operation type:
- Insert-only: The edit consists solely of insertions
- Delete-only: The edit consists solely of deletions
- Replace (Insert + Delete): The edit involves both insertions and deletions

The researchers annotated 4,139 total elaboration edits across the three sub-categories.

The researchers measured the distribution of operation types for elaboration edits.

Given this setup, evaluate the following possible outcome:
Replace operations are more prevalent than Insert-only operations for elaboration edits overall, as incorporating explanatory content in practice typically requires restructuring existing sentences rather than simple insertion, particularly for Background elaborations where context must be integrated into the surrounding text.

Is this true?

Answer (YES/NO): NO